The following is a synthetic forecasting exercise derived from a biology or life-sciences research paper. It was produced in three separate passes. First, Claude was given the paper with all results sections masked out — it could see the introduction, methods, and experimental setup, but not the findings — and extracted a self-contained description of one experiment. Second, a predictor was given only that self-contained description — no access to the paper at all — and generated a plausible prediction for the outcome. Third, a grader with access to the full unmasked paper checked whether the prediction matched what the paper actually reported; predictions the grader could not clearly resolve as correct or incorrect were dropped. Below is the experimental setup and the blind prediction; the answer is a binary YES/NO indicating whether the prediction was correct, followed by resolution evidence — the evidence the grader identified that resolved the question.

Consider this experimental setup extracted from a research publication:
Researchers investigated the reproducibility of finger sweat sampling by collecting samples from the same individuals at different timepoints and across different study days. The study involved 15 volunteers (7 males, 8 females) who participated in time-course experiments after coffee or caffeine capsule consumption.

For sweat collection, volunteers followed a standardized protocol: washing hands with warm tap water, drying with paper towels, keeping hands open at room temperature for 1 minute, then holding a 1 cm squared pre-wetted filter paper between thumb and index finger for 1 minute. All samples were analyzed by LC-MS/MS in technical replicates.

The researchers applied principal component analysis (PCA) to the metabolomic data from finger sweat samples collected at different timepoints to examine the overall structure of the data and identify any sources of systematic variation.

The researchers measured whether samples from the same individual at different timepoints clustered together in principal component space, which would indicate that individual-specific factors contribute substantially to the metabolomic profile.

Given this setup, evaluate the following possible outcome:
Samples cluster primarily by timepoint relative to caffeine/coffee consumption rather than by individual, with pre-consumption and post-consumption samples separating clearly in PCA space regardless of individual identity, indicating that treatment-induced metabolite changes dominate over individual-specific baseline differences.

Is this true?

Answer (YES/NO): NO